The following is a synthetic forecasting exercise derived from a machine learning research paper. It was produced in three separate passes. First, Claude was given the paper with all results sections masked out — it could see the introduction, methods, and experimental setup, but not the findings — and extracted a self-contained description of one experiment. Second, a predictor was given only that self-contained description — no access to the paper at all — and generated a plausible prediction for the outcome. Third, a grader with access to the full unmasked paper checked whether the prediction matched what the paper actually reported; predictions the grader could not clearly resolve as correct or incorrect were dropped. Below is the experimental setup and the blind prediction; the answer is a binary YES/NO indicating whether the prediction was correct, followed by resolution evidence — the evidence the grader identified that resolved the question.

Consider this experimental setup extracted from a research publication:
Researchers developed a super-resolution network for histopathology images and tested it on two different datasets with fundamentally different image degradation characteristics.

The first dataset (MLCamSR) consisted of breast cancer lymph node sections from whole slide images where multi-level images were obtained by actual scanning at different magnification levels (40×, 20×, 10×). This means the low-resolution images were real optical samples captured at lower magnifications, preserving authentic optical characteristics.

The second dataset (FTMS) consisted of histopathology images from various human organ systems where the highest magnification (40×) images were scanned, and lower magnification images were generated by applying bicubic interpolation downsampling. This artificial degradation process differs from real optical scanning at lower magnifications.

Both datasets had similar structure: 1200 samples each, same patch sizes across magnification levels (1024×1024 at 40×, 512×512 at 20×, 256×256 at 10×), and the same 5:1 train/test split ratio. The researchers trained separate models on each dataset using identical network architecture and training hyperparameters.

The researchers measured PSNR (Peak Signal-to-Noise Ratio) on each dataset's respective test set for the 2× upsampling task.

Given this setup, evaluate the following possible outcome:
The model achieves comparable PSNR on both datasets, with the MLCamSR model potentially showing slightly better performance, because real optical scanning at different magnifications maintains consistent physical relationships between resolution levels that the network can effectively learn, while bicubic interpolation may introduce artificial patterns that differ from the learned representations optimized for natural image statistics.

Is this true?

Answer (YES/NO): NO